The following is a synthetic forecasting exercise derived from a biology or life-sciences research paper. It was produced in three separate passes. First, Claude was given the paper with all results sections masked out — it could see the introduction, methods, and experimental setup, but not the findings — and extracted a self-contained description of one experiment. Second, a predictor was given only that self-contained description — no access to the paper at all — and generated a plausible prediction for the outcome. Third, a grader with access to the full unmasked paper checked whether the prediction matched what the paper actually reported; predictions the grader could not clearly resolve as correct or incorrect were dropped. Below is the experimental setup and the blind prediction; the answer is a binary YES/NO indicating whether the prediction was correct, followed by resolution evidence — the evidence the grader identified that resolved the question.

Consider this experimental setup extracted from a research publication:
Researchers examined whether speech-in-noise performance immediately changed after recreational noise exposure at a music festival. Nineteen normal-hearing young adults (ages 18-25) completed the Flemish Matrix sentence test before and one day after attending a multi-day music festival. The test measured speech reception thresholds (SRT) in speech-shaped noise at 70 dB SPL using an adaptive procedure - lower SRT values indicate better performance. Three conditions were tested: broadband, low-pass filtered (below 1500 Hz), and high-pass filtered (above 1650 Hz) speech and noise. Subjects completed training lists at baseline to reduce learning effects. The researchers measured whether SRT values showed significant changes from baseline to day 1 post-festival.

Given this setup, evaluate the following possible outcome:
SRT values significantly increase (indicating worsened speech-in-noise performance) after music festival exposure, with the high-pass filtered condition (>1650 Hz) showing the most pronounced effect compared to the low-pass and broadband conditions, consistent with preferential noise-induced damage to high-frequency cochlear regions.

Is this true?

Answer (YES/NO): NO